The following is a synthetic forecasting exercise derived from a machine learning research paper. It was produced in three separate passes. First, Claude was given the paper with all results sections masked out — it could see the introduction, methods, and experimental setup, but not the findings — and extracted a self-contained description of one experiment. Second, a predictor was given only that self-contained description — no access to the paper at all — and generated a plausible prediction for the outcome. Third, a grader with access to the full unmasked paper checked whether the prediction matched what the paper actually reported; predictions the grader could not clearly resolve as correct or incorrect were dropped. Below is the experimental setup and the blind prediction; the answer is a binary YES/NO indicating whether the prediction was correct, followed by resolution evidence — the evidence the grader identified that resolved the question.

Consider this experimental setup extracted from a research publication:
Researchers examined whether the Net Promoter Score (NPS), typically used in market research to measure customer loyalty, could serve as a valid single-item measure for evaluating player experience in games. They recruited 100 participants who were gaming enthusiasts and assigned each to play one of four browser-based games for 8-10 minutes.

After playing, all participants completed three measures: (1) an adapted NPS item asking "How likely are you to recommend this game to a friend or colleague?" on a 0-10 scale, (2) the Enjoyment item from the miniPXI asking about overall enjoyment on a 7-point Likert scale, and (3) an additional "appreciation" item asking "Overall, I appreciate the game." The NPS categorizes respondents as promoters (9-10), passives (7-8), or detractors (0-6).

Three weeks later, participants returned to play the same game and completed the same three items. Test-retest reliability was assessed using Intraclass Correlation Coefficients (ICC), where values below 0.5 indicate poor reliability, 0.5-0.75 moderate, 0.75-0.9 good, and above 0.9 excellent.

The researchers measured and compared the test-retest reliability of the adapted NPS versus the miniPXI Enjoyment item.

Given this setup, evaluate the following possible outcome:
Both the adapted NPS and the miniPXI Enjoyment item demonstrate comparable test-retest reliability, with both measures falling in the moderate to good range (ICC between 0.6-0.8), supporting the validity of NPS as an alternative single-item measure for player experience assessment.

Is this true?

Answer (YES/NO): NO